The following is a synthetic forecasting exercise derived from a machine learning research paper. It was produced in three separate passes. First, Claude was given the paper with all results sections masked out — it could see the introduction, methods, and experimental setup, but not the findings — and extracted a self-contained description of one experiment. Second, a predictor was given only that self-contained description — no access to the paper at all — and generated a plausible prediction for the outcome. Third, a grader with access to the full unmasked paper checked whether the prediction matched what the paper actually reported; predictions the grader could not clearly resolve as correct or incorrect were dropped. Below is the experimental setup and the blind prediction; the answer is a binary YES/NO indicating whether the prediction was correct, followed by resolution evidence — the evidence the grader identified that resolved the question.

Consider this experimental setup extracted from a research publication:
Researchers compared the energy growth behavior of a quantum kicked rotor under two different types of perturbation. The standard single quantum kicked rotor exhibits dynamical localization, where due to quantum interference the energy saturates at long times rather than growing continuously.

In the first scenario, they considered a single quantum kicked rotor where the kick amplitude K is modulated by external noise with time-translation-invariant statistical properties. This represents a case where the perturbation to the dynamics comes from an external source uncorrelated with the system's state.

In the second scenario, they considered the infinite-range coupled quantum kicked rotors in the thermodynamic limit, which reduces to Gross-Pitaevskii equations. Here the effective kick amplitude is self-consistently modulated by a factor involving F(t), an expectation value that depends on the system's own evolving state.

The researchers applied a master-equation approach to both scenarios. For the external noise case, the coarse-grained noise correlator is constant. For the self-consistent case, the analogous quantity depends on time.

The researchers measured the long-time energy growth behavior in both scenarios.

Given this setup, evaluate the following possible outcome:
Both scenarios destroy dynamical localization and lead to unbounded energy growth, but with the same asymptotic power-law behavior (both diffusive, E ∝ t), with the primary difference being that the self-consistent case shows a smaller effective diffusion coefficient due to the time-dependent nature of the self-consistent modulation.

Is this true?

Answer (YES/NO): NO